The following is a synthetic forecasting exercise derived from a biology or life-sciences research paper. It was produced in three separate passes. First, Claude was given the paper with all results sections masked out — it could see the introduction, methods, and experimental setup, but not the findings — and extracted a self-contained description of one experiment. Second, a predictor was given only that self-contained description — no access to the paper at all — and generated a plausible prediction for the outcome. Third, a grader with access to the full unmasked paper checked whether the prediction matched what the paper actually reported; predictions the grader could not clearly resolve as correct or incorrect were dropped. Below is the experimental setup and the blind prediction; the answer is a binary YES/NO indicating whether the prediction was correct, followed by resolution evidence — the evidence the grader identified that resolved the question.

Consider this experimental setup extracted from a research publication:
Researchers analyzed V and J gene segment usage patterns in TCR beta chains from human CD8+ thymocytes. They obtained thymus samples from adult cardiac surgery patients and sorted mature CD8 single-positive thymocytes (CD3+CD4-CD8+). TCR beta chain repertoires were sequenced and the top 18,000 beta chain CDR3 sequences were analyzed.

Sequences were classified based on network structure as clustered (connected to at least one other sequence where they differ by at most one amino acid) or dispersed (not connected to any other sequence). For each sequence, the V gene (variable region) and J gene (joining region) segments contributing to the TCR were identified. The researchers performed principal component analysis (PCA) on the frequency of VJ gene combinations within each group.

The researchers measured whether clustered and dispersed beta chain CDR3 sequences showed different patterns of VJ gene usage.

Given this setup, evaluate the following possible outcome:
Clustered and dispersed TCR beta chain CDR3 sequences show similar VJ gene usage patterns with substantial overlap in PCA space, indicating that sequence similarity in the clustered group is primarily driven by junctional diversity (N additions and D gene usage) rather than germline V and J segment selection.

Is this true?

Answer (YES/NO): NO